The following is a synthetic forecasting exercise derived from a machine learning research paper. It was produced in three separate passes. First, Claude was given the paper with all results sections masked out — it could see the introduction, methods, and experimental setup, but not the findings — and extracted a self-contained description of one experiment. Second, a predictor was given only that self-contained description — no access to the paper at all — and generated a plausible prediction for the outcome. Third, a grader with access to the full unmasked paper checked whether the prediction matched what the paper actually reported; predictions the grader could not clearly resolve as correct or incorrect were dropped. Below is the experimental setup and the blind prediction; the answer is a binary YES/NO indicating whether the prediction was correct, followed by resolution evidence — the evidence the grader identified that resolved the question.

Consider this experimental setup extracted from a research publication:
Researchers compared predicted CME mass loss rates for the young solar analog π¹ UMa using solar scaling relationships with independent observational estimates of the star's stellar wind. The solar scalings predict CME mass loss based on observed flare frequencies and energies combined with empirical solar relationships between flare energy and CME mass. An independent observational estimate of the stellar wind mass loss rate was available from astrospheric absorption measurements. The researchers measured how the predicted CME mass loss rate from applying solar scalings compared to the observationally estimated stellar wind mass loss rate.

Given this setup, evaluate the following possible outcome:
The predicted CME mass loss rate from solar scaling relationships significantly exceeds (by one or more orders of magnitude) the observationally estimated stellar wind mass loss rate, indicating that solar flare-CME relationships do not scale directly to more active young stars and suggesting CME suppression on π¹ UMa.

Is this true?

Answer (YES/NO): YES